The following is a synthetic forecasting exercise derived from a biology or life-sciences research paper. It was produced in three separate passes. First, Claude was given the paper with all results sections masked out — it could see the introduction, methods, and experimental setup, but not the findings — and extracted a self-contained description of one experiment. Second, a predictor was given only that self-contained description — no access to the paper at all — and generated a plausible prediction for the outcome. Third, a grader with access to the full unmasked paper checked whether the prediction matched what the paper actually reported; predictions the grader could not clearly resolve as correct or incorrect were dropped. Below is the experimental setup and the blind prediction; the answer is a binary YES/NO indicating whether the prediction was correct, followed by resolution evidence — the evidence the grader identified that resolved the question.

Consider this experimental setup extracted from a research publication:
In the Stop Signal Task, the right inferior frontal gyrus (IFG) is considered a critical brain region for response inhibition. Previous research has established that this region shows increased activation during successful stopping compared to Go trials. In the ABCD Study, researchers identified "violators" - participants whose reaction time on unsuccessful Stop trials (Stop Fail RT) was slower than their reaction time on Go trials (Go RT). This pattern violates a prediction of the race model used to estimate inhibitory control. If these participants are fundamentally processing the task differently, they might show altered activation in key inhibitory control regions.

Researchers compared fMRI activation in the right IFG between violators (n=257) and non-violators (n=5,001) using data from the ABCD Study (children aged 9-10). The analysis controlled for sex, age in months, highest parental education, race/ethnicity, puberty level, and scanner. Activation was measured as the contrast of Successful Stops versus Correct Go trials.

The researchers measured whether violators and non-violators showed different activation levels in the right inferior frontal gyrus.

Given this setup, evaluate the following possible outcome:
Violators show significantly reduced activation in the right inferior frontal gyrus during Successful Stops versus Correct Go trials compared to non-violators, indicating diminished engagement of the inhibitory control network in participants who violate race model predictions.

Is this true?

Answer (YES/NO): NO